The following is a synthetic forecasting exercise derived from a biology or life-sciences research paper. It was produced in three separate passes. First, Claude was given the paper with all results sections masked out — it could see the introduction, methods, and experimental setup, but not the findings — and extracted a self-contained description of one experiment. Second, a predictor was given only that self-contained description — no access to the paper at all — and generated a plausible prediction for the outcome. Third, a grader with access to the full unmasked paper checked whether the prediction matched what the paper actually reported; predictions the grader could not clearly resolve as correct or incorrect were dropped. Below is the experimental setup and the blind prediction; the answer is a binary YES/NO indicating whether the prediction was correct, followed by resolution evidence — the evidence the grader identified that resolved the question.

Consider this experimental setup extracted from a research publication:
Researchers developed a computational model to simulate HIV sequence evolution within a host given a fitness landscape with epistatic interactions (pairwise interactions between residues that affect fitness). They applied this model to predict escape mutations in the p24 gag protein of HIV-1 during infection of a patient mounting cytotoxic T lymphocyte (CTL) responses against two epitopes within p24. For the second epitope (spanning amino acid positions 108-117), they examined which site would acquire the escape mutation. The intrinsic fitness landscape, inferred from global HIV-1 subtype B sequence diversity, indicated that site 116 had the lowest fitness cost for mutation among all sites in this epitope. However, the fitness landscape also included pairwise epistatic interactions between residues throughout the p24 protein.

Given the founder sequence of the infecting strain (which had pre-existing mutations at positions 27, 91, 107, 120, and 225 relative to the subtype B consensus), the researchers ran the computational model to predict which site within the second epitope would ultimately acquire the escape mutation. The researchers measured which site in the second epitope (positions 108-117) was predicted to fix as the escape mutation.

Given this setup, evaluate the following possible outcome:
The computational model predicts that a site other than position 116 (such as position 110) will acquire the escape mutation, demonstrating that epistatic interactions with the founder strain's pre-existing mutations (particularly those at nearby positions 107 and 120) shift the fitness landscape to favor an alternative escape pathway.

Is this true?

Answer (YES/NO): YES